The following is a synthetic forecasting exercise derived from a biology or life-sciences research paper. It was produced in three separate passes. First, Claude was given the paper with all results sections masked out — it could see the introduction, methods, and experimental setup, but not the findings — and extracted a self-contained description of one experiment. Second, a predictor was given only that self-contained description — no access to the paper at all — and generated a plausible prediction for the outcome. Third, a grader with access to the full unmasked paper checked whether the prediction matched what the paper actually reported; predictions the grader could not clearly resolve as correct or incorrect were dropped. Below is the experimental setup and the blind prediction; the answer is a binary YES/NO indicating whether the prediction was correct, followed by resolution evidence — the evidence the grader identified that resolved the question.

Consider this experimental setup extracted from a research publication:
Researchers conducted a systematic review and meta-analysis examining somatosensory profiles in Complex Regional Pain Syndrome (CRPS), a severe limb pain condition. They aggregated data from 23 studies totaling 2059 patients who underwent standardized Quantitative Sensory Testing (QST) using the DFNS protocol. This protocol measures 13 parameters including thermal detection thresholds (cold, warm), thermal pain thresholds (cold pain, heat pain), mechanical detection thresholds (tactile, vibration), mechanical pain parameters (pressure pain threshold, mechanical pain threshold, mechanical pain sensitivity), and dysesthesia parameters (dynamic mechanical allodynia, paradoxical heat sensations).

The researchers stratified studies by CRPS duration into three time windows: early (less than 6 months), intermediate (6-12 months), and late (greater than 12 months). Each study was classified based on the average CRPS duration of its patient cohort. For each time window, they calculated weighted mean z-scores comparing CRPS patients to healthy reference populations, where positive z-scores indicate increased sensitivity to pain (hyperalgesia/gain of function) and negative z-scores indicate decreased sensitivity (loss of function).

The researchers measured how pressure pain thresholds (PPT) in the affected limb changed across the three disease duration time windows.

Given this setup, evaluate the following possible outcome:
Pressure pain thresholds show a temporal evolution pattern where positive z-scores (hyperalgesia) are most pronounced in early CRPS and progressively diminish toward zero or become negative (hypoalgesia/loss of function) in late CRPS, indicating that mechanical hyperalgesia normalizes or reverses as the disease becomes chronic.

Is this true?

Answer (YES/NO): NO